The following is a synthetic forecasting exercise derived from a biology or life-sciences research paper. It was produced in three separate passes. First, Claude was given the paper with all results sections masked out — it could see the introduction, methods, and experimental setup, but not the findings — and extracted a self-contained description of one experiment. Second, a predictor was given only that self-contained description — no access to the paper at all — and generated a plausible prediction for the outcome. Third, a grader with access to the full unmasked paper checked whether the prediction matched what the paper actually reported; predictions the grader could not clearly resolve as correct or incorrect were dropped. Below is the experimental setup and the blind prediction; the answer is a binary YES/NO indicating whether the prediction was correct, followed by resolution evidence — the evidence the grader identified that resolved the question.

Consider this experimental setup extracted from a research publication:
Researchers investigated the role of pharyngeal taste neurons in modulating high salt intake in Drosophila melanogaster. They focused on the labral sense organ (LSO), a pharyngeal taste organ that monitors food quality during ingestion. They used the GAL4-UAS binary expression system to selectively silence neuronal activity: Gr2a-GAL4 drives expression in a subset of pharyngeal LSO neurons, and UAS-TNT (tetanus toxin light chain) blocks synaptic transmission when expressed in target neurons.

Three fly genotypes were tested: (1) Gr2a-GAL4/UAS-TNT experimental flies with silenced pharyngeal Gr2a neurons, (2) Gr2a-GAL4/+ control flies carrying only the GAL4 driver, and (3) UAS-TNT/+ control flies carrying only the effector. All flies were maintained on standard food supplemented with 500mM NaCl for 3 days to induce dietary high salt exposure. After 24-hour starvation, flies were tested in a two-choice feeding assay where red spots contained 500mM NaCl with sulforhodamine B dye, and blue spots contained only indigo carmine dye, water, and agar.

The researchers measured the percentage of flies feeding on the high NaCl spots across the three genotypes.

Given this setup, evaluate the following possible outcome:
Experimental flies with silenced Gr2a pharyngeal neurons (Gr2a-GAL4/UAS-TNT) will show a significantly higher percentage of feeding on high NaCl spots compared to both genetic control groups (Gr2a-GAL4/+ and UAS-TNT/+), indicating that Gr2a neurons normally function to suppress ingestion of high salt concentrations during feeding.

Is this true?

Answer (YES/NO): NO